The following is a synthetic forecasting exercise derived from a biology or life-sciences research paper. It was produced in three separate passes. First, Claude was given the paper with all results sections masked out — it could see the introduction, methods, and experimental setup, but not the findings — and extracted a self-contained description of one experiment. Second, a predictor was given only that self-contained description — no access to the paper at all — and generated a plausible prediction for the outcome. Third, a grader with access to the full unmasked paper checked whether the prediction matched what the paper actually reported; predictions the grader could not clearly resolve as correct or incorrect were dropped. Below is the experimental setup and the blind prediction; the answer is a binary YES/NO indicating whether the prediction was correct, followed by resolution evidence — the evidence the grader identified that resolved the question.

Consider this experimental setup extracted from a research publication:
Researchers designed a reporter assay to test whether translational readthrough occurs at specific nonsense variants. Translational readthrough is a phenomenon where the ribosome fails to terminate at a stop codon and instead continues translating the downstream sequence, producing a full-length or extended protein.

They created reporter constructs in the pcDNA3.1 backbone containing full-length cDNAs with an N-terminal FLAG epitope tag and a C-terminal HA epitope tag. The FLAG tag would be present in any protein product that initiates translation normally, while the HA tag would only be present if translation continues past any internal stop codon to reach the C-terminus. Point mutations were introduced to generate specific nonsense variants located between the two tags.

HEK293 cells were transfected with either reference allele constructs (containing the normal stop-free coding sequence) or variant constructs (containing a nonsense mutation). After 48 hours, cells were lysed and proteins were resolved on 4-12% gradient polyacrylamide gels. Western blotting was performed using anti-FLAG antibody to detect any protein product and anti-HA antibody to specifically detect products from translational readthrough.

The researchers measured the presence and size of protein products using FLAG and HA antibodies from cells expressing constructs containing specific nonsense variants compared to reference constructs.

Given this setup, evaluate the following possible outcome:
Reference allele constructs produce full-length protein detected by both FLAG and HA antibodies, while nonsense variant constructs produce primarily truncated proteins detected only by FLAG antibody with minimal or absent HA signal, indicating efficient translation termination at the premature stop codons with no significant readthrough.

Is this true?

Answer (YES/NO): NO